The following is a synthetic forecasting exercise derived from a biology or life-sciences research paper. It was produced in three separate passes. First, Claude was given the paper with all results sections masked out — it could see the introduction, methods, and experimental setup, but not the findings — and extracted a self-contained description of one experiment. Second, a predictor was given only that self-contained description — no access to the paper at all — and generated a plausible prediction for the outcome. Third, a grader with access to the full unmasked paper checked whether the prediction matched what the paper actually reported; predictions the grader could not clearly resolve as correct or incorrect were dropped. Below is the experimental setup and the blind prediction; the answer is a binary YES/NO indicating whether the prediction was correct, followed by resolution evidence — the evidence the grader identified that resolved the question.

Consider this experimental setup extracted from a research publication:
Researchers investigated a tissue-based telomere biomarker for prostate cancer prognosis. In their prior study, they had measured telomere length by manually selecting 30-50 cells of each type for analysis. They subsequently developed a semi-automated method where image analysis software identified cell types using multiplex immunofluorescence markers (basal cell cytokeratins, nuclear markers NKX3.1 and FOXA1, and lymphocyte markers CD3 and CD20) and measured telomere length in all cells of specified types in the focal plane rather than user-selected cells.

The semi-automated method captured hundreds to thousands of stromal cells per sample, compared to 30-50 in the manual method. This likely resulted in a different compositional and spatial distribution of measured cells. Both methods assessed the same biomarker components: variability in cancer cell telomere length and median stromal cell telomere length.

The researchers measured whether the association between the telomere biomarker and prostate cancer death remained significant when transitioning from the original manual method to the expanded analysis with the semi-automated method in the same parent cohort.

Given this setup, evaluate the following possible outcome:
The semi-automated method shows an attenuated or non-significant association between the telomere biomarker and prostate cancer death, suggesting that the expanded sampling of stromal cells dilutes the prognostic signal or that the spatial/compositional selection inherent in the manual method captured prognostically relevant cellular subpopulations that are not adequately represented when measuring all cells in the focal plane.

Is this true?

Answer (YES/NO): NO